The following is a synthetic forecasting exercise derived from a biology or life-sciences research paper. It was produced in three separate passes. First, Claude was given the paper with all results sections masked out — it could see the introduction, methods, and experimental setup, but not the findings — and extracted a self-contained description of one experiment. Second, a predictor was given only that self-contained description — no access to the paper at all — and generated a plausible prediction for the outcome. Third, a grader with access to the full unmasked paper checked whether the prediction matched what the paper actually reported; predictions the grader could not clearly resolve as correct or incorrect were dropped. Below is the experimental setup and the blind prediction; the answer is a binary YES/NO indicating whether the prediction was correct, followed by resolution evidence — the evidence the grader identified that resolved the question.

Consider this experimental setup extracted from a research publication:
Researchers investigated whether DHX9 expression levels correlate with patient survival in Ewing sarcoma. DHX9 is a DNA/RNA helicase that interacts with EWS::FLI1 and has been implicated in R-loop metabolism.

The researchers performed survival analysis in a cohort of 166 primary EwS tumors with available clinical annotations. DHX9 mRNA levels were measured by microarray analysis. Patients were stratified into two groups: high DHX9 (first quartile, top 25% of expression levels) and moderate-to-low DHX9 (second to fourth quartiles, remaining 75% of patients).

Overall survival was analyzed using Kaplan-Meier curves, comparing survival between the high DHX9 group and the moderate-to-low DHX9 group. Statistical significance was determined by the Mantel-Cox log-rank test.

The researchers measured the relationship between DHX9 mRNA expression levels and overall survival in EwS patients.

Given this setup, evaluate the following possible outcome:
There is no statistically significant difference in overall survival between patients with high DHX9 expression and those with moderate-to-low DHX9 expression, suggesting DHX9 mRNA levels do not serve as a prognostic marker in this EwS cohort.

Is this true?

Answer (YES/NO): NO